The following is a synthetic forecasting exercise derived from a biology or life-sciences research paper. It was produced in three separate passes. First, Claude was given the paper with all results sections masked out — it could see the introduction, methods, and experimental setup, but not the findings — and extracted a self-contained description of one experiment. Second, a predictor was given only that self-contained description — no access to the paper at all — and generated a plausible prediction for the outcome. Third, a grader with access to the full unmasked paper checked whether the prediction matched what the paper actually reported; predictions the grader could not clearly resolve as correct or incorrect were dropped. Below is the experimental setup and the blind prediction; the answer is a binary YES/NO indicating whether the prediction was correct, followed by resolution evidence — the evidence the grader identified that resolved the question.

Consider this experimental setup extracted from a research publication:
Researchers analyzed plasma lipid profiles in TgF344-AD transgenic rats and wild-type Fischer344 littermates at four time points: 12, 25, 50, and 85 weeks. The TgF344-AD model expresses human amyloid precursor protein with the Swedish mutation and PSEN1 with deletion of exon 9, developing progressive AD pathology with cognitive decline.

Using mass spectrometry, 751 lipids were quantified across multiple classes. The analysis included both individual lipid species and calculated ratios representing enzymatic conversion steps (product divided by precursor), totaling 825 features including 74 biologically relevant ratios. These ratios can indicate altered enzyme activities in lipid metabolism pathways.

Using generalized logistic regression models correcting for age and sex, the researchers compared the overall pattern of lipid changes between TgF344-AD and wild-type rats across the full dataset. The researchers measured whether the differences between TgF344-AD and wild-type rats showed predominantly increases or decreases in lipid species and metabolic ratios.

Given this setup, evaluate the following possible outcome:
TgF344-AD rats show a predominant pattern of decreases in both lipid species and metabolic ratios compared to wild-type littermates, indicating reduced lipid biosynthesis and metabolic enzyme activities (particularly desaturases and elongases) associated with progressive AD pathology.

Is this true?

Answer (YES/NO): NO